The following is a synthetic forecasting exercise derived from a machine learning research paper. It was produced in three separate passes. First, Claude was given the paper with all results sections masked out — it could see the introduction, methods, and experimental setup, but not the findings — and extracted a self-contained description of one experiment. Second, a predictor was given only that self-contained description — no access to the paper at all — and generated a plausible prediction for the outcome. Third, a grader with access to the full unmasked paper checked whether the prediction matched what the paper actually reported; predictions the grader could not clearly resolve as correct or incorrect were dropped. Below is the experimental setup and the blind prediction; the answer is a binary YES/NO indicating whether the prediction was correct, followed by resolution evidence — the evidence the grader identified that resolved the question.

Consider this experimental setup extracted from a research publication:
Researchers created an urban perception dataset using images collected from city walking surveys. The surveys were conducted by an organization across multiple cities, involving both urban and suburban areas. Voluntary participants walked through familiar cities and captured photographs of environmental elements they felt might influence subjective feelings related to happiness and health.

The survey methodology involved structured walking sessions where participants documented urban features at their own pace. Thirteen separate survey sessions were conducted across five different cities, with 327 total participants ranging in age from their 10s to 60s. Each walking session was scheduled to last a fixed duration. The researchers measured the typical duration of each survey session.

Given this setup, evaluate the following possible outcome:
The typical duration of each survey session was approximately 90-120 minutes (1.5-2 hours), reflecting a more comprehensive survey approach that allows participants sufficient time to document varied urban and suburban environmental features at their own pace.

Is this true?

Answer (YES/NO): NO